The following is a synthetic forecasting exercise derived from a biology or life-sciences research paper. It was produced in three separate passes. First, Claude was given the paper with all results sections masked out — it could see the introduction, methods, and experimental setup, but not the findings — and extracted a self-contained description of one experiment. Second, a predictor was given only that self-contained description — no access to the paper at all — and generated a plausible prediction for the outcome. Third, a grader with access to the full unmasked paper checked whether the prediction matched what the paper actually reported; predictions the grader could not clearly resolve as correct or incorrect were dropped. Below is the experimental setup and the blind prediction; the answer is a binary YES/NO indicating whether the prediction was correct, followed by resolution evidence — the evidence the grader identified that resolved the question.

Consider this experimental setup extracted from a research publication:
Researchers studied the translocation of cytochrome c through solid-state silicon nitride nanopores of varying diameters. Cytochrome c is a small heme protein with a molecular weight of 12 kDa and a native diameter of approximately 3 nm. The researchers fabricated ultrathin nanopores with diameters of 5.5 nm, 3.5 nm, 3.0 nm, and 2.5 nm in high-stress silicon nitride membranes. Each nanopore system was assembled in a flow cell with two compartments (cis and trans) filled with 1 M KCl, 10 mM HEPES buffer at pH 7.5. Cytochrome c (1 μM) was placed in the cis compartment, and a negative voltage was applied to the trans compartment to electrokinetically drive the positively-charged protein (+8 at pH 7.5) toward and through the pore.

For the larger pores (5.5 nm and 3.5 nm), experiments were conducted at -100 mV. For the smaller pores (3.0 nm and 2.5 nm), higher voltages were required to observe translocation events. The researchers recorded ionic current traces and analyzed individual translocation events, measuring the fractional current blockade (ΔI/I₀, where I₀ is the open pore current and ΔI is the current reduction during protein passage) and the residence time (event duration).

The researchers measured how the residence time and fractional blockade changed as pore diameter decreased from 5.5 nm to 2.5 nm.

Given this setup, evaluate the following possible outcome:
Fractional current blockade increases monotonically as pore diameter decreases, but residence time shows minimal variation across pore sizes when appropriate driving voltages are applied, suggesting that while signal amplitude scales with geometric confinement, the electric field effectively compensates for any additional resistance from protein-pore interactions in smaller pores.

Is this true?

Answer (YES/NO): NO